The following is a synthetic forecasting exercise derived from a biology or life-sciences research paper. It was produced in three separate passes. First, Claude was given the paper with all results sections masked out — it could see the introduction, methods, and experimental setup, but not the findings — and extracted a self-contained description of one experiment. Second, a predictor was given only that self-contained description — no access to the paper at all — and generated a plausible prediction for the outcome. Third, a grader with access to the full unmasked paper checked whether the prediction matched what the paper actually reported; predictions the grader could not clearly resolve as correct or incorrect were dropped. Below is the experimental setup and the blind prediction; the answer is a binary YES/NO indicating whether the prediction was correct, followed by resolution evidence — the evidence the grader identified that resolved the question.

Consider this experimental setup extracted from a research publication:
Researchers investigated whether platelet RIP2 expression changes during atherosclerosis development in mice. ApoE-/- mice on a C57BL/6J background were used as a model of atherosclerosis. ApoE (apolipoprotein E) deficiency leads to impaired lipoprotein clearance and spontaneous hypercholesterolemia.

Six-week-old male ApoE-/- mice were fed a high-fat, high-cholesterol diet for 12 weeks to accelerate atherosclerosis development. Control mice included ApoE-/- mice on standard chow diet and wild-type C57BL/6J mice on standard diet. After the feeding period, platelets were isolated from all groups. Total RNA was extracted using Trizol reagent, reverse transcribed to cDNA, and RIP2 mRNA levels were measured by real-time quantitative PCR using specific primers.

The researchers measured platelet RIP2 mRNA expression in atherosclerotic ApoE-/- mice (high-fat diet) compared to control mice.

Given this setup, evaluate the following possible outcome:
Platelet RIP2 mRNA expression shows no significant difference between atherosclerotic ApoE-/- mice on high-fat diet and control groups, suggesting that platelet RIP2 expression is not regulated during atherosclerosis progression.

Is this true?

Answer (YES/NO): NO